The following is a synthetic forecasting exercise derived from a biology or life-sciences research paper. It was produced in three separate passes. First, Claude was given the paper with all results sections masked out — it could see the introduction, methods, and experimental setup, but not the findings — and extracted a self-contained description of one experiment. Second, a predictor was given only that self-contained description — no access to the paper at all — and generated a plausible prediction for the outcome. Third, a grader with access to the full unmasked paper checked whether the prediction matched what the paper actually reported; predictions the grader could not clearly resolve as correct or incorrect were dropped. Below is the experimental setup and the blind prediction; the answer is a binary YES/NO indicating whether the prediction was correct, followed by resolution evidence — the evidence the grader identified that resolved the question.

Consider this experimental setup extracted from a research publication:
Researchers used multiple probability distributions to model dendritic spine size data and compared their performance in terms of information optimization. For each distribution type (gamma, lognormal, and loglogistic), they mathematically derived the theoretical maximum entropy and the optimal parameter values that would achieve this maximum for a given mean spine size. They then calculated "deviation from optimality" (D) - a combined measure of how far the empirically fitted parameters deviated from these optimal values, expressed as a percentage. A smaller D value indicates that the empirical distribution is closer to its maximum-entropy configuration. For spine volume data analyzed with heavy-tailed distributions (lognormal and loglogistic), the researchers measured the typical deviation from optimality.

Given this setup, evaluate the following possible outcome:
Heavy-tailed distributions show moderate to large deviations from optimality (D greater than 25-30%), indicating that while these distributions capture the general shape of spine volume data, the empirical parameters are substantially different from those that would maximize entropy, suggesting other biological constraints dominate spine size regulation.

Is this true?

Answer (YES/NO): NO